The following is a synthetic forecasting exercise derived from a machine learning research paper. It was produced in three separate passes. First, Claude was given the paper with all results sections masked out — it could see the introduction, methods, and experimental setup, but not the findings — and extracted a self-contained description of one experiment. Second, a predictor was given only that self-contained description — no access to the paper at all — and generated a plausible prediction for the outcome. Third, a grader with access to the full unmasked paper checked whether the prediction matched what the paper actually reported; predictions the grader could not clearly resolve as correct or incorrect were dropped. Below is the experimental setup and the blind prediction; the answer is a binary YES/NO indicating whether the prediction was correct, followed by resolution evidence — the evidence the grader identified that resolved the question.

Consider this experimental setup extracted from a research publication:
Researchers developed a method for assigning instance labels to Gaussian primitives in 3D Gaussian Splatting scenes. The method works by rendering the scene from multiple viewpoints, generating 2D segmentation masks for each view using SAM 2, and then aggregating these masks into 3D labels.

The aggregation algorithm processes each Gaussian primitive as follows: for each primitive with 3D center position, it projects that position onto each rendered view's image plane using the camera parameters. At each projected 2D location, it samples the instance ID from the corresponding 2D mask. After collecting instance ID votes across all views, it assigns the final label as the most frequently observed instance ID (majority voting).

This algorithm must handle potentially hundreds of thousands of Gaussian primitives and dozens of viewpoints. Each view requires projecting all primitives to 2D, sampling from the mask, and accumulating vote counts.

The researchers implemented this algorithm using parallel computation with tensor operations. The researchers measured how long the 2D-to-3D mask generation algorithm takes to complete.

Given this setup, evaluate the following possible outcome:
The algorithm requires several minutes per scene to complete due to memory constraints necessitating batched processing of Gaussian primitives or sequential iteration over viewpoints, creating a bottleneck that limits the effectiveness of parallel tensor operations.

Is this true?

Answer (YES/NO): NO